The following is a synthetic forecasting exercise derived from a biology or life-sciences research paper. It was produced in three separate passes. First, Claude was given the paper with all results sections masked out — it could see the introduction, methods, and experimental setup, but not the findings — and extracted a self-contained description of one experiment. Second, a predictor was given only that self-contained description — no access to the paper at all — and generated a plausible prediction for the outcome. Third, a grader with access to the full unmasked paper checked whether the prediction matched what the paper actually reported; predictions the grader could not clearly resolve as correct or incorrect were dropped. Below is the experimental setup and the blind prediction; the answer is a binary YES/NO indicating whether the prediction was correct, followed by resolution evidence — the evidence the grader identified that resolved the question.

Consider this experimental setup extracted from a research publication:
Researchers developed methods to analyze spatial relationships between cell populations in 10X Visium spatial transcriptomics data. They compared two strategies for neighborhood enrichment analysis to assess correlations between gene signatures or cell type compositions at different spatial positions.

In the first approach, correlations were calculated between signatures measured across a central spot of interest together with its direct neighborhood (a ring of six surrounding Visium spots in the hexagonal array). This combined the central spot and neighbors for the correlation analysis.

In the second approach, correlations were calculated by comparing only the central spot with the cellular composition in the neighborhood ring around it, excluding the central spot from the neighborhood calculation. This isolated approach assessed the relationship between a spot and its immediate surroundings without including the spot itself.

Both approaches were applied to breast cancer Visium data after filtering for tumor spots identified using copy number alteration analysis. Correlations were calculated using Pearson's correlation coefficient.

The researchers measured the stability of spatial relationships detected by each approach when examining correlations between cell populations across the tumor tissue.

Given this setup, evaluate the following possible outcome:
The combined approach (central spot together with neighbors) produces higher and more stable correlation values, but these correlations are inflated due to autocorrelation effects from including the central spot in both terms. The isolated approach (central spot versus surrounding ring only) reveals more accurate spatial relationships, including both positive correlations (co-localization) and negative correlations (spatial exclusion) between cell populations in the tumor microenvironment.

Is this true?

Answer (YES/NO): NO